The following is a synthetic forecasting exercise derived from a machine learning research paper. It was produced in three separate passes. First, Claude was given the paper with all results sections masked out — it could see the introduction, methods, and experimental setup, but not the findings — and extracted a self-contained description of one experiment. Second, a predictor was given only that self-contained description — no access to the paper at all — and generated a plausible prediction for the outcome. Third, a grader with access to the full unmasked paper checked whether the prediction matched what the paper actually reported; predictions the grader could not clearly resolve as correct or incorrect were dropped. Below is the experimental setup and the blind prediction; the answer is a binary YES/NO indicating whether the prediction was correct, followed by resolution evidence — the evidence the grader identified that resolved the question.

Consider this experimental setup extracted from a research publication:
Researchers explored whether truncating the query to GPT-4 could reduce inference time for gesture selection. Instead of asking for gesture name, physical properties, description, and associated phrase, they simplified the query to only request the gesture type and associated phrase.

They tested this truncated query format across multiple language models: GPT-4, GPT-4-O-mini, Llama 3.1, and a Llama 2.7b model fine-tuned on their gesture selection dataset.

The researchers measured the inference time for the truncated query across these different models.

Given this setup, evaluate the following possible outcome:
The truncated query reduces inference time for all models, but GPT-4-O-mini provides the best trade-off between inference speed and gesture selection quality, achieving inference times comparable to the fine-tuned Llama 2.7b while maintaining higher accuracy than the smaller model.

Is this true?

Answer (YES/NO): NO